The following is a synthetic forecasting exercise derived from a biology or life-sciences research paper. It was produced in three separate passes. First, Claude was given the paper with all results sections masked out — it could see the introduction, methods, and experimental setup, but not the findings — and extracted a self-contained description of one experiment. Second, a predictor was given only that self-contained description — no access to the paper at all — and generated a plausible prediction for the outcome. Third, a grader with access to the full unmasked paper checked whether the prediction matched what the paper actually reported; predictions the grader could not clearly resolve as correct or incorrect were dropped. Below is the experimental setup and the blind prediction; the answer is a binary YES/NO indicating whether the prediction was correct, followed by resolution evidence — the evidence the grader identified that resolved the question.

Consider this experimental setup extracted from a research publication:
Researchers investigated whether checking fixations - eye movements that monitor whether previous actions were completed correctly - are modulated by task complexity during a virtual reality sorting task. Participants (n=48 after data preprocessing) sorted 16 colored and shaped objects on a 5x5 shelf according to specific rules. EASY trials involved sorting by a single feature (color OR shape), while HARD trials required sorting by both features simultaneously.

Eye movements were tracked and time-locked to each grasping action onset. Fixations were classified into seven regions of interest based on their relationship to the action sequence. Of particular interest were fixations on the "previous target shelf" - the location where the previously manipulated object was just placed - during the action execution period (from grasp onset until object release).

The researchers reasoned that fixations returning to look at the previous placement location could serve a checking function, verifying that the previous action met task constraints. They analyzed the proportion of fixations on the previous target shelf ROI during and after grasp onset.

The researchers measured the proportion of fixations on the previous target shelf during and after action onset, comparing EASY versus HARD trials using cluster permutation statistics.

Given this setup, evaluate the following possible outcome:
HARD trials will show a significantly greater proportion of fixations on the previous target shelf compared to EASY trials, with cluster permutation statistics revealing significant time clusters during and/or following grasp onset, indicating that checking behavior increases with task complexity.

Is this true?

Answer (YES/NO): NO